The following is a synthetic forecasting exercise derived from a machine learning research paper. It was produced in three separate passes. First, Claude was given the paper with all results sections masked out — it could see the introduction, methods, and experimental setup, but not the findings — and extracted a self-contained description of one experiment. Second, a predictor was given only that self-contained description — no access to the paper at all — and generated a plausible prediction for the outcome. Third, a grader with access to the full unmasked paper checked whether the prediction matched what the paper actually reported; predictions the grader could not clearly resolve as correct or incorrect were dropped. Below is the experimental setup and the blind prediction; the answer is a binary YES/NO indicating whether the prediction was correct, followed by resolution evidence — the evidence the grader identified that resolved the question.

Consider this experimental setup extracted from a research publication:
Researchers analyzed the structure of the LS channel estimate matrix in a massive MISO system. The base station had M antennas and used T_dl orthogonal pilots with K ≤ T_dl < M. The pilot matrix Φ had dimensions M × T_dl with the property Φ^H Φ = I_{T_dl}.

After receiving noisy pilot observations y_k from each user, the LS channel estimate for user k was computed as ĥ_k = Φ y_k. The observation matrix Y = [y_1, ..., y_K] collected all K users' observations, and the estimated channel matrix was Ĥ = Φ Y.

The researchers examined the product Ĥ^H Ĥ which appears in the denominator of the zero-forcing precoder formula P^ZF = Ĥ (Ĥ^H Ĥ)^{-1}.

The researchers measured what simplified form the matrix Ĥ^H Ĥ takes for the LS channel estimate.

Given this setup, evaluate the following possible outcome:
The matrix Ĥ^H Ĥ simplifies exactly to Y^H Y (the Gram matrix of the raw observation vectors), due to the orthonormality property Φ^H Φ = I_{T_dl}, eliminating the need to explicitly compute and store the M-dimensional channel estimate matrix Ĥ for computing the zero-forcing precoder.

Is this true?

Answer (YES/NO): YES